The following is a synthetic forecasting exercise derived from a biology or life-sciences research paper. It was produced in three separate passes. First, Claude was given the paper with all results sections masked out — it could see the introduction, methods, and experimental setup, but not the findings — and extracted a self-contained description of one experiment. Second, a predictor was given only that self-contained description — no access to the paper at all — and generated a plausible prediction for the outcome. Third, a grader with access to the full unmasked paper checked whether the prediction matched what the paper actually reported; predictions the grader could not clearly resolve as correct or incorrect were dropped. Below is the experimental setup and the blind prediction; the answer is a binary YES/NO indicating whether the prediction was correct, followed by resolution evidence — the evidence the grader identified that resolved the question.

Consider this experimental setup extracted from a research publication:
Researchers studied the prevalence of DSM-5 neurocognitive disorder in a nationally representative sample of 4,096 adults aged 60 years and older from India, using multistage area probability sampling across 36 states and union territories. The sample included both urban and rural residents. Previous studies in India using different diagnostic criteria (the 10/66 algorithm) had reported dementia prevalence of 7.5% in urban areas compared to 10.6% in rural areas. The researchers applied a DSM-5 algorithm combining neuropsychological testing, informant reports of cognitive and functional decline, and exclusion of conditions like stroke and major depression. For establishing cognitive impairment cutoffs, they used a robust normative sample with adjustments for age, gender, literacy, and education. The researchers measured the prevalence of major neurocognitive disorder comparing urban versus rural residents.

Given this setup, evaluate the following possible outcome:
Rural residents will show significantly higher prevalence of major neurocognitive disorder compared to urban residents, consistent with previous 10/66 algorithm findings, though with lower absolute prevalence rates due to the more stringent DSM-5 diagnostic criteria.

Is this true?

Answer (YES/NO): NO